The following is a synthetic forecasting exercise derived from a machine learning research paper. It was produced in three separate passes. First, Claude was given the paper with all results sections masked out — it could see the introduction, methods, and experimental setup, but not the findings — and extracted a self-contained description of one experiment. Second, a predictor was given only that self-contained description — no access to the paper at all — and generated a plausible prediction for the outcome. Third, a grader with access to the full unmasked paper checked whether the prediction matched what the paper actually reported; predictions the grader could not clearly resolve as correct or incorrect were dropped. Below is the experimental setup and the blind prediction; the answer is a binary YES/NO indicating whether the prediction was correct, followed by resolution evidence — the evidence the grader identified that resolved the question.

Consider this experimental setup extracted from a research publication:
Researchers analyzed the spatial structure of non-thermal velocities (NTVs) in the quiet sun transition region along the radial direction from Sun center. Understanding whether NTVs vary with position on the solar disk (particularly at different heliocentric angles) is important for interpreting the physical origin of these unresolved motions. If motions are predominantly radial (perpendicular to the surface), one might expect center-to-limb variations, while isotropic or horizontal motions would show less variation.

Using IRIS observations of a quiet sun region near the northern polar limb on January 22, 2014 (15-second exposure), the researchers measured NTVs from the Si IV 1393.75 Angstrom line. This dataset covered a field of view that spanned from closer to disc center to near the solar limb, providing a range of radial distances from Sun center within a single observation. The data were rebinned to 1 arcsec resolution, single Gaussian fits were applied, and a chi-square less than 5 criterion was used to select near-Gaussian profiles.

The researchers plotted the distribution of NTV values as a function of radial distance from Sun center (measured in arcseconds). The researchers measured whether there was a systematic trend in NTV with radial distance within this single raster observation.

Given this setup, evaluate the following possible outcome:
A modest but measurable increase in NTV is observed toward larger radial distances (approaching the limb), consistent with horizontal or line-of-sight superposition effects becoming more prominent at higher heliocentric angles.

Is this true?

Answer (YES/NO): YES